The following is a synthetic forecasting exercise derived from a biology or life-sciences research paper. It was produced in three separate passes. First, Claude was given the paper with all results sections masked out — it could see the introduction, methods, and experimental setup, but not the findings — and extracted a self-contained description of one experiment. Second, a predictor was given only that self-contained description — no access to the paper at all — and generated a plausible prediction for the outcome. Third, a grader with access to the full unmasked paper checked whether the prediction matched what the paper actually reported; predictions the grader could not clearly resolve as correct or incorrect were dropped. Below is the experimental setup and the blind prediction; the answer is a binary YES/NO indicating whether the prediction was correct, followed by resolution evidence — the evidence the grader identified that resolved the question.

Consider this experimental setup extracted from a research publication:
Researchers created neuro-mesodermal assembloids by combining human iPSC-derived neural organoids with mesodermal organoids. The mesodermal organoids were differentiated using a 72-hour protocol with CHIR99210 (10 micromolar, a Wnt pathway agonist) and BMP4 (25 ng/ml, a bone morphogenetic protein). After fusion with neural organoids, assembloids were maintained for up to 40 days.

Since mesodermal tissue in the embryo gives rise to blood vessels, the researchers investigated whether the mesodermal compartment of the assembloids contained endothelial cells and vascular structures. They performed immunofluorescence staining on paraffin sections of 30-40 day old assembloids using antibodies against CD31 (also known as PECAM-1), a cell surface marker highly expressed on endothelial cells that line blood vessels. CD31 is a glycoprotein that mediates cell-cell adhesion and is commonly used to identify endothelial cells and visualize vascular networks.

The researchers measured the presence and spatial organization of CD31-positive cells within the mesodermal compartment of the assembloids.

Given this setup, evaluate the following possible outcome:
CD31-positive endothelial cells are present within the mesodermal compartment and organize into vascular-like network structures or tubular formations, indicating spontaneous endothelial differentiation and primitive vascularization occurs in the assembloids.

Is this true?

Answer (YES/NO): YES